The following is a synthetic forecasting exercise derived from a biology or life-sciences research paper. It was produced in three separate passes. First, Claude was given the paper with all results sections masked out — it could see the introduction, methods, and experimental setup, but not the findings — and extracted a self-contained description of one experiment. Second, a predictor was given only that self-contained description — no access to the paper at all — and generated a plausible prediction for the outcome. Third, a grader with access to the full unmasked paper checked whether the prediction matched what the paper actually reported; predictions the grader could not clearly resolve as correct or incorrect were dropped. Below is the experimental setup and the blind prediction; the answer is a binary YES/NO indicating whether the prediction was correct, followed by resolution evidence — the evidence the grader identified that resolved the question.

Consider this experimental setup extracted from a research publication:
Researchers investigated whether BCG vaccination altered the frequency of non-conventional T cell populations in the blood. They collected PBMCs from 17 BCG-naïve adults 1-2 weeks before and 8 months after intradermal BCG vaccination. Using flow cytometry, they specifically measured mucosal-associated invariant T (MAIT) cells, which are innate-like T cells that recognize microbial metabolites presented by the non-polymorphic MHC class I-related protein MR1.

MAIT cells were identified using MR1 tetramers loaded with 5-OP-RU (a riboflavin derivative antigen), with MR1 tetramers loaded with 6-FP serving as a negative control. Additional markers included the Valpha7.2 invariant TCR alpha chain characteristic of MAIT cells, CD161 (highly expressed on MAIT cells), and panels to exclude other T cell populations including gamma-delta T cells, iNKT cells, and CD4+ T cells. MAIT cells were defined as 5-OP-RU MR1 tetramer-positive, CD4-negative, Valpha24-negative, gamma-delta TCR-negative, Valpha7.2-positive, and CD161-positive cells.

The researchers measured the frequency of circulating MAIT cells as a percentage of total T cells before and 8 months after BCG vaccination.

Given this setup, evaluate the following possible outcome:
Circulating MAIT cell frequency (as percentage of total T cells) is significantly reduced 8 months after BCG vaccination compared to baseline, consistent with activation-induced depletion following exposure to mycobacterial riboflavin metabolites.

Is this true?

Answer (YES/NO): NO